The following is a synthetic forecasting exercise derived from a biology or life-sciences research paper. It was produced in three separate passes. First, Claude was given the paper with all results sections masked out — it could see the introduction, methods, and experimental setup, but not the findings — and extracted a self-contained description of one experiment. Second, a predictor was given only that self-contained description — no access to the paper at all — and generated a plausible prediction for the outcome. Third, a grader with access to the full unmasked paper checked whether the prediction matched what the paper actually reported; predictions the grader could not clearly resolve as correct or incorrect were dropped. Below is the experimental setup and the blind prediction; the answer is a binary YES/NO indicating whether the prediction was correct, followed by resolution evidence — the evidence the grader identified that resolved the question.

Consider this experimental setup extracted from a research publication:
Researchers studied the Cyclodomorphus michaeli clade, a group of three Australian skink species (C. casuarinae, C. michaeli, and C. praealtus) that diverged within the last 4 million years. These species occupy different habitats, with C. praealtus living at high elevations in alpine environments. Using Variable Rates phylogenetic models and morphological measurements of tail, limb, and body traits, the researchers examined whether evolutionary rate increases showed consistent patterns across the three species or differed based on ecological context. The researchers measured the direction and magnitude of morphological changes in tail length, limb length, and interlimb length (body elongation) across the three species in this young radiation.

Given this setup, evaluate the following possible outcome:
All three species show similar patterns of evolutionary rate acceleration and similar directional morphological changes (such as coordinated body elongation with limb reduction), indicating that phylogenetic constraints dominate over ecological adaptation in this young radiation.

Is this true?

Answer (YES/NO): NO